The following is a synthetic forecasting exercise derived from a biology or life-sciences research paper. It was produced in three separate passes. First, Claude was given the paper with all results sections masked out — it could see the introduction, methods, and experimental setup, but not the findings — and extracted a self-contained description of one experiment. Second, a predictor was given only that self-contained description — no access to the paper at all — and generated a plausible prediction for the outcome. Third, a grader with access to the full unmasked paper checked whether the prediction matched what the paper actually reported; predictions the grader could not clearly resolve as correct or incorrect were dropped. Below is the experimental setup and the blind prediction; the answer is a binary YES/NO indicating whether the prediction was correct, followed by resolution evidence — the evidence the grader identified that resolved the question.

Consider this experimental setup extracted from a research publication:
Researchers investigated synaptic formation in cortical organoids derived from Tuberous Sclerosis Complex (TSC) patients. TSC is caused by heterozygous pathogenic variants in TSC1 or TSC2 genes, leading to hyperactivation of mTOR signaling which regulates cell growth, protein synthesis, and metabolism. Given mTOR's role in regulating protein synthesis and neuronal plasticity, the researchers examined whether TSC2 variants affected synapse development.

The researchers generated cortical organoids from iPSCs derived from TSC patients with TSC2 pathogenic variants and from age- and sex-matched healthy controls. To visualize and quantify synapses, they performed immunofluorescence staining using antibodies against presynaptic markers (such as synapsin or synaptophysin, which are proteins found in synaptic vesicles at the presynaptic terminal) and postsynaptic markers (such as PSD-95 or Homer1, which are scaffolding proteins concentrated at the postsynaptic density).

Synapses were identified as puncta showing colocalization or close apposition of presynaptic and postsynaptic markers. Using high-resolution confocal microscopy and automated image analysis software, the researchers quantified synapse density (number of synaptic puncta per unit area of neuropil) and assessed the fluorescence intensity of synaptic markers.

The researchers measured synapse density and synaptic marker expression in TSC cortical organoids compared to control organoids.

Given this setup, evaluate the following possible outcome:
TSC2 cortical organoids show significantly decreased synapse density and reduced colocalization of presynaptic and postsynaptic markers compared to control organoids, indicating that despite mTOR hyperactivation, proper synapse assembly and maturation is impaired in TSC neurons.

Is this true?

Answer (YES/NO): NO